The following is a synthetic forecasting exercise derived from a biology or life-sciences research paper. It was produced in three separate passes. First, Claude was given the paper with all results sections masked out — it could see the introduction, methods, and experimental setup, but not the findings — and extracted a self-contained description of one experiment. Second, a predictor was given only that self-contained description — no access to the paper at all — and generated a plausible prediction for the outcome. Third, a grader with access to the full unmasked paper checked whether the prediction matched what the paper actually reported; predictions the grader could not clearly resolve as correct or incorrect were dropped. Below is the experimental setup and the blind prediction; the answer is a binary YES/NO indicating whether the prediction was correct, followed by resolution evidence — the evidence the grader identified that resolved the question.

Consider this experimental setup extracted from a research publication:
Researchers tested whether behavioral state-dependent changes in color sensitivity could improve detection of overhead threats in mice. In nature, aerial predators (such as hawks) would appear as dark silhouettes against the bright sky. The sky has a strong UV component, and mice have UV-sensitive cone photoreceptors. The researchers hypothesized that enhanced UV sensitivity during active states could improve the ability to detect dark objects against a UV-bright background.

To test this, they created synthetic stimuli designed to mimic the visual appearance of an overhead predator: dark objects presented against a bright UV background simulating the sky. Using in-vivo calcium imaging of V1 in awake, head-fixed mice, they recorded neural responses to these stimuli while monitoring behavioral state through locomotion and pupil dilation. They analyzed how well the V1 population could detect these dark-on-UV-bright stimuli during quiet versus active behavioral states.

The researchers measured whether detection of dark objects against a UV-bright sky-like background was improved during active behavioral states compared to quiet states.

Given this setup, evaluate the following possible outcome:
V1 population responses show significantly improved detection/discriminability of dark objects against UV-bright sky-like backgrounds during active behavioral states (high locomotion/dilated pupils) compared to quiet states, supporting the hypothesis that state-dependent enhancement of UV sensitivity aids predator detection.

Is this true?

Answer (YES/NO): YES